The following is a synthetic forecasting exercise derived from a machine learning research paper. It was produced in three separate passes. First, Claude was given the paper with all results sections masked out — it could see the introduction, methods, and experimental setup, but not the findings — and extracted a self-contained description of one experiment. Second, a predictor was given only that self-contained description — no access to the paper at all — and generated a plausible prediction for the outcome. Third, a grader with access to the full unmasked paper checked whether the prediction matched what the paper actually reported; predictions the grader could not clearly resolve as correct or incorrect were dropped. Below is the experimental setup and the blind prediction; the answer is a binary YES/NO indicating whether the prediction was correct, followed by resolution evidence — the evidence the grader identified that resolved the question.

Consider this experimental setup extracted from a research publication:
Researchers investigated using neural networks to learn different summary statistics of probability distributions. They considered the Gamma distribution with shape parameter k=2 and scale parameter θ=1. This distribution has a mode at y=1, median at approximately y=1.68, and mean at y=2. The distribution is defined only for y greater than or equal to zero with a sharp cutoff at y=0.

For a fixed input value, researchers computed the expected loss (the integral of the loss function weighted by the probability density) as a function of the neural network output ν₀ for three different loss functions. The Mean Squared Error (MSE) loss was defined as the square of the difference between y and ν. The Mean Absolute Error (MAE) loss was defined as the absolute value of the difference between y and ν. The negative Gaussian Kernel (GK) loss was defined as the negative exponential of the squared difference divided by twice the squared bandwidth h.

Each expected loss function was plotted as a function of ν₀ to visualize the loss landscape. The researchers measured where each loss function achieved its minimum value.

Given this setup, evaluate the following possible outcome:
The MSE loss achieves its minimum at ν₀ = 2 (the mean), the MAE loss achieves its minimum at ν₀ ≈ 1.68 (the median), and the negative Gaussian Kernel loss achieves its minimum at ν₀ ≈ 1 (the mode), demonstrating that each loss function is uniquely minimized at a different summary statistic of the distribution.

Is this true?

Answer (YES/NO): YES